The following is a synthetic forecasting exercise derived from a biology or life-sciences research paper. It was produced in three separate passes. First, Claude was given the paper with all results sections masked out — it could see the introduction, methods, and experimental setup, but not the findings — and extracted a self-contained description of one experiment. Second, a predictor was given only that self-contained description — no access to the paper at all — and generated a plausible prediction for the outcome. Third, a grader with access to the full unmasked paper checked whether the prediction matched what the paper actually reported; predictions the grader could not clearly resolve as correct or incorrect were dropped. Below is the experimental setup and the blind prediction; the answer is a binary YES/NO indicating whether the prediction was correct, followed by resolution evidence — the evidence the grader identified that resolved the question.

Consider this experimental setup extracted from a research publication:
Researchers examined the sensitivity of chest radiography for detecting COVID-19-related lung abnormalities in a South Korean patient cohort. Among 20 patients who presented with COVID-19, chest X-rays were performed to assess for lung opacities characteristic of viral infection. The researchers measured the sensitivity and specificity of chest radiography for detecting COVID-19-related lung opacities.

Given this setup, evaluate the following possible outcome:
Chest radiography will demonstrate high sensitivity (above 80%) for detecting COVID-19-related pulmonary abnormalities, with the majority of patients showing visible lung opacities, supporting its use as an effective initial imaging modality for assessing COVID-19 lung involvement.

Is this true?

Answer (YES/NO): NO